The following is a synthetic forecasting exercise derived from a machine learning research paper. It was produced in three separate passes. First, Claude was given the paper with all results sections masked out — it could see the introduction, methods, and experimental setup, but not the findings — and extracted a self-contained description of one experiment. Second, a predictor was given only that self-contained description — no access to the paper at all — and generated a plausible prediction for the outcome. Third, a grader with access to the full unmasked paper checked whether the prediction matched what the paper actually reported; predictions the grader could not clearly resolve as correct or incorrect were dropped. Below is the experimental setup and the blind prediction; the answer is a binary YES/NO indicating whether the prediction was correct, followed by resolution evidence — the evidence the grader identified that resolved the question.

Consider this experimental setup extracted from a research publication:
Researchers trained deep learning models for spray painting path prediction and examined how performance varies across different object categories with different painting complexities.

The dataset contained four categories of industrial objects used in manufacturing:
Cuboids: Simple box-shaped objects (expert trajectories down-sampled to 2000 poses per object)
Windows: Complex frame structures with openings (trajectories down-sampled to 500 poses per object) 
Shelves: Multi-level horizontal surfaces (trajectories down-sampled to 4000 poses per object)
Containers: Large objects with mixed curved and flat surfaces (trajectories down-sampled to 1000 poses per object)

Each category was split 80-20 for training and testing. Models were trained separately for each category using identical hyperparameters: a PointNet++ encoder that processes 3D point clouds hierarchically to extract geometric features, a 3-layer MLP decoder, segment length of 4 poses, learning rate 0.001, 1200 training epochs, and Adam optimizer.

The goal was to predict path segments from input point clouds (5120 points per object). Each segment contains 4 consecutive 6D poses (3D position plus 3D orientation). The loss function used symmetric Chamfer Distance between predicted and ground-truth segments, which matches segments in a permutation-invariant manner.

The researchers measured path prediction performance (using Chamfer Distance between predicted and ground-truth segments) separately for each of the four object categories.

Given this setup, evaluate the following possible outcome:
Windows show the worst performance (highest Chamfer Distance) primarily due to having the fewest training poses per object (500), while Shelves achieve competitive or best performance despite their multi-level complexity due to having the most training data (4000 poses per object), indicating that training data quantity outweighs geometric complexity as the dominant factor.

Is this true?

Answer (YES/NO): NO